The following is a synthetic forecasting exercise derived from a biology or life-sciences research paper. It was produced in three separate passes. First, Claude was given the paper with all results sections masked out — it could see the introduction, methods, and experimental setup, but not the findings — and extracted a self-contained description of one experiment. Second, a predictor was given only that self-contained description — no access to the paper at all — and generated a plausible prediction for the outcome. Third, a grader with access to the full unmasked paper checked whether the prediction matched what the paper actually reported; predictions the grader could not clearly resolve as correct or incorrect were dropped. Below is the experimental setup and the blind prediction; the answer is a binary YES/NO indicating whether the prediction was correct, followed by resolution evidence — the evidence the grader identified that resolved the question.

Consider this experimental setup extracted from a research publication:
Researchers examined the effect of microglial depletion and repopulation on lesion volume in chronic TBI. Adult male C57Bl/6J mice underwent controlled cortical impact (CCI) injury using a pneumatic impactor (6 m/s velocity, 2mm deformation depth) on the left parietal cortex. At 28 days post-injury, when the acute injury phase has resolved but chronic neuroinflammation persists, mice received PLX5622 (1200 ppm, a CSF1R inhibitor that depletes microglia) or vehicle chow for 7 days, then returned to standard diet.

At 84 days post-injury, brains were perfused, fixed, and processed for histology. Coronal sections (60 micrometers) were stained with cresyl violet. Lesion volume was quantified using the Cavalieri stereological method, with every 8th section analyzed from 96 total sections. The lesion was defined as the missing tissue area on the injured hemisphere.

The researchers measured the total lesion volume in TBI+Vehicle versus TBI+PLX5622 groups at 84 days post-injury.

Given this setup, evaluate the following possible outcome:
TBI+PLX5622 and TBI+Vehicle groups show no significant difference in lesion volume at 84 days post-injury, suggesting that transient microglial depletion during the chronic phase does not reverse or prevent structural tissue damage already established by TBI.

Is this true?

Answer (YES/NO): NO